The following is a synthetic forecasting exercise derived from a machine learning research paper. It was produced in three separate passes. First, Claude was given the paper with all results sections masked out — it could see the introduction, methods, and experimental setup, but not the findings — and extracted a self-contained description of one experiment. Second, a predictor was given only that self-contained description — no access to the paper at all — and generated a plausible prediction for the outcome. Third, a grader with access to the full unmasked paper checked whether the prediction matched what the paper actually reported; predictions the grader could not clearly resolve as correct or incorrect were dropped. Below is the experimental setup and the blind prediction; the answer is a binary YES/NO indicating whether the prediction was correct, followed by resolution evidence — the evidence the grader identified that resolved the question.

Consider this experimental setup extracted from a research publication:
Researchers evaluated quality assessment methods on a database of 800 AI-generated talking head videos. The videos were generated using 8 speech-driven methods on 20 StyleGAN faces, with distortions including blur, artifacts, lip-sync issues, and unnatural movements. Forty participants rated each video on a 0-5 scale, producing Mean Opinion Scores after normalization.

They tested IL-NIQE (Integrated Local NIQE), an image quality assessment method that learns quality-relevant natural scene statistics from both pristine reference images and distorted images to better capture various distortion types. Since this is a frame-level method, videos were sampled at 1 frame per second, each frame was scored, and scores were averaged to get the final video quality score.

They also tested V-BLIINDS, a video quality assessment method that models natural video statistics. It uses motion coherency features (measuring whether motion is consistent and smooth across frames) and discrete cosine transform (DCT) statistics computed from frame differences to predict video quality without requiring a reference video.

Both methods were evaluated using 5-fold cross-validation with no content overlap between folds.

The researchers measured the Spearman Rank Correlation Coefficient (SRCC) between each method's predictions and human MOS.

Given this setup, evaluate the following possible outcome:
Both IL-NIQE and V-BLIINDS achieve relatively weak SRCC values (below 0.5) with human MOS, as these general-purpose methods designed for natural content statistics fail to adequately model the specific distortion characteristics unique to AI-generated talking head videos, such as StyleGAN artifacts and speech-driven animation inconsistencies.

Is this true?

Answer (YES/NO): YES